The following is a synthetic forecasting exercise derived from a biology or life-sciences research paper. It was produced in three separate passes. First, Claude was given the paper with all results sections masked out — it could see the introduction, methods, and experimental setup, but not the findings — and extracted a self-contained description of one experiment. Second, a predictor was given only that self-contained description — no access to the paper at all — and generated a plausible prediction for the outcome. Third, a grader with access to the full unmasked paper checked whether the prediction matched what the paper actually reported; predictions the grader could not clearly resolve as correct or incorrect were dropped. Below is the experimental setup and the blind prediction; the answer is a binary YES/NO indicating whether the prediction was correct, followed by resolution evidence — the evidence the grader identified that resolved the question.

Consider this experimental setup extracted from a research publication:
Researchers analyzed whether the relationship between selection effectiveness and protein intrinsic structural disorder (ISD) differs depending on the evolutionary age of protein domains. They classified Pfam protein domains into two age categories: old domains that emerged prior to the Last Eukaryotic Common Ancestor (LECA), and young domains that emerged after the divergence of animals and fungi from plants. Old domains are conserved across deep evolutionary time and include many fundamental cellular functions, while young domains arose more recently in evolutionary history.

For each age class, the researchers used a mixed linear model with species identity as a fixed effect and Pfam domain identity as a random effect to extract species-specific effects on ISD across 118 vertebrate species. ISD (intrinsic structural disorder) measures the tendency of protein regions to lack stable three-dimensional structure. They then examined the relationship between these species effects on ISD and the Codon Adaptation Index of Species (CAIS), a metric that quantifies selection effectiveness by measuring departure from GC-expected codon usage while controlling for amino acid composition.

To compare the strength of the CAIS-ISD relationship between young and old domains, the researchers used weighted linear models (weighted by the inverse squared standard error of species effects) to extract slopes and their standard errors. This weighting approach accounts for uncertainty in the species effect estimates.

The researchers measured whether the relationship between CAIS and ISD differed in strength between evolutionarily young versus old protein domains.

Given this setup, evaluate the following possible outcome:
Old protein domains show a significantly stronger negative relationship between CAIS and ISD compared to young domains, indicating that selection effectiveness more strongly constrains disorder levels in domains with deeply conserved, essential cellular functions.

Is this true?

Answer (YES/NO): NO